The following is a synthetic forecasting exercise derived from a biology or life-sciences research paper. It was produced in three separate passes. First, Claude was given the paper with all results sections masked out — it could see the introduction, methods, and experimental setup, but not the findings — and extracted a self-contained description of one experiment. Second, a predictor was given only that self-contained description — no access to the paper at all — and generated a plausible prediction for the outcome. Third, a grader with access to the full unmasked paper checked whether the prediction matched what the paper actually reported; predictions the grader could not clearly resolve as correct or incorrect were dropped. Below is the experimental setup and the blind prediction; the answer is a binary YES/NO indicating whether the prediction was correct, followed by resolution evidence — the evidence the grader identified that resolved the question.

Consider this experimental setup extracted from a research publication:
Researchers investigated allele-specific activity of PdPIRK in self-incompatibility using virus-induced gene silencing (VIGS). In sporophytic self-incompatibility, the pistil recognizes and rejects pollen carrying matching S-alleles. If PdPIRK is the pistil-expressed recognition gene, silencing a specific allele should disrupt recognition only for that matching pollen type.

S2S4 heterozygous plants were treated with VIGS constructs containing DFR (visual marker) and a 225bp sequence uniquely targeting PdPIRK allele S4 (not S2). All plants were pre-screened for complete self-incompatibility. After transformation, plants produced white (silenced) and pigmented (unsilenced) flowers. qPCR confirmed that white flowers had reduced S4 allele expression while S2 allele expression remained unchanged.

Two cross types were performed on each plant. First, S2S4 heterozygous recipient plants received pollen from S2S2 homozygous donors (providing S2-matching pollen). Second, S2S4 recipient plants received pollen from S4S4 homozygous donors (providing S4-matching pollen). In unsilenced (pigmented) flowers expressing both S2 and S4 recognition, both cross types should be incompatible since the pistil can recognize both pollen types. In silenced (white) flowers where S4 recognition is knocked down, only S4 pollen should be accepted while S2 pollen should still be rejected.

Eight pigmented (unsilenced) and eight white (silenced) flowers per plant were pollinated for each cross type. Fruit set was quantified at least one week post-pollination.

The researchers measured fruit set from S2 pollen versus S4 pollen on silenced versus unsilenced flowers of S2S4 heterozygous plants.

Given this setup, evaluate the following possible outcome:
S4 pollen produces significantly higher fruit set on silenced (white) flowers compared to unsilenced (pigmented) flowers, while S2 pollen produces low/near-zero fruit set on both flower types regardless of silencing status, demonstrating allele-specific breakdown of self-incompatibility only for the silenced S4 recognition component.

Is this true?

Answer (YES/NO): YES